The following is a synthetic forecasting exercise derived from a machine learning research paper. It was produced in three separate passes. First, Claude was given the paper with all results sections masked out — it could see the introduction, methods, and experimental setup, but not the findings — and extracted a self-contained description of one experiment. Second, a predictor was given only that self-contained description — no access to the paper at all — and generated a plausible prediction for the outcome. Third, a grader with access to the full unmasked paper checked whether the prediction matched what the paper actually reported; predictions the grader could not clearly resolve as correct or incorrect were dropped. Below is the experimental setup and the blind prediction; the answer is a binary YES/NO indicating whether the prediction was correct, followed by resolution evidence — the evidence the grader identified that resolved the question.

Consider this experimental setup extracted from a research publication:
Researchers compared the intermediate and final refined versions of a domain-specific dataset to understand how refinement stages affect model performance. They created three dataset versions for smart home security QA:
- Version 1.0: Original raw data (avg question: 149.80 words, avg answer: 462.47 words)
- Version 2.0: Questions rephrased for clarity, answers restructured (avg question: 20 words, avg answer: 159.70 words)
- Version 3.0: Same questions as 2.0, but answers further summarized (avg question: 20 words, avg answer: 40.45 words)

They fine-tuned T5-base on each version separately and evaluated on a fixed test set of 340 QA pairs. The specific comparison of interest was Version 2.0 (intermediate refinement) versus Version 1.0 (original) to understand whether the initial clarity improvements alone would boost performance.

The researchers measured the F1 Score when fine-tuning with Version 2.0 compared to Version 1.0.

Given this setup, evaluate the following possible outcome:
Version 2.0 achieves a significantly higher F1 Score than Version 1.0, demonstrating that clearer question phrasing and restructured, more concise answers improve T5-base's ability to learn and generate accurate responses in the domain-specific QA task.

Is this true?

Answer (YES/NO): NO